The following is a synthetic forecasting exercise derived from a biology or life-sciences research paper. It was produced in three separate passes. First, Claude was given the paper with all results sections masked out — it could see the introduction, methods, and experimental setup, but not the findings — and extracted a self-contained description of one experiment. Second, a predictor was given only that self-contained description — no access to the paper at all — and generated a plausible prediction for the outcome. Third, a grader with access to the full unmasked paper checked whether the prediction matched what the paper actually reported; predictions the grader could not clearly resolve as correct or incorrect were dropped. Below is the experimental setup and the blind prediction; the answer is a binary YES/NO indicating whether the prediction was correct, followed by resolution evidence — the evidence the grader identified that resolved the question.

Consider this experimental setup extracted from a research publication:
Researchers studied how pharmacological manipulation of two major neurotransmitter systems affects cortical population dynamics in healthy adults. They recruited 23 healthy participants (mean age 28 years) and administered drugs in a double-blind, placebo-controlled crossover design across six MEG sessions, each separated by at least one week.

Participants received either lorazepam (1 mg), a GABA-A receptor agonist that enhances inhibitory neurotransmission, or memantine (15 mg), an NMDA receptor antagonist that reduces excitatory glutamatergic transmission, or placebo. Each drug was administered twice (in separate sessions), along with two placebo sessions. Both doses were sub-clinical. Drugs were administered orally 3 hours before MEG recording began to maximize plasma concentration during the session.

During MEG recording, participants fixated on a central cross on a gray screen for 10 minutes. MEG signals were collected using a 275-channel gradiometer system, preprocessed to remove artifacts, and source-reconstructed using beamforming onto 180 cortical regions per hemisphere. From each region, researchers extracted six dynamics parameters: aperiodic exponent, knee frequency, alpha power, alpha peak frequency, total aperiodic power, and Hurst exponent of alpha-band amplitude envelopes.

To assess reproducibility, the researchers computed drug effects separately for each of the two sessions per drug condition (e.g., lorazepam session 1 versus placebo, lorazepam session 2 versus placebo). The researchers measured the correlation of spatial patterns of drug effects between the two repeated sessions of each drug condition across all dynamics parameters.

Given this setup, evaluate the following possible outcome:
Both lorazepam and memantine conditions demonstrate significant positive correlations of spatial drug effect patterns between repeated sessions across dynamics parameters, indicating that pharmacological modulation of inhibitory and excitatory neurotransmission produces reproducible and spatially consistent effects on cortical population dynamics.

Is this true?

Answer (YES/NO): YES